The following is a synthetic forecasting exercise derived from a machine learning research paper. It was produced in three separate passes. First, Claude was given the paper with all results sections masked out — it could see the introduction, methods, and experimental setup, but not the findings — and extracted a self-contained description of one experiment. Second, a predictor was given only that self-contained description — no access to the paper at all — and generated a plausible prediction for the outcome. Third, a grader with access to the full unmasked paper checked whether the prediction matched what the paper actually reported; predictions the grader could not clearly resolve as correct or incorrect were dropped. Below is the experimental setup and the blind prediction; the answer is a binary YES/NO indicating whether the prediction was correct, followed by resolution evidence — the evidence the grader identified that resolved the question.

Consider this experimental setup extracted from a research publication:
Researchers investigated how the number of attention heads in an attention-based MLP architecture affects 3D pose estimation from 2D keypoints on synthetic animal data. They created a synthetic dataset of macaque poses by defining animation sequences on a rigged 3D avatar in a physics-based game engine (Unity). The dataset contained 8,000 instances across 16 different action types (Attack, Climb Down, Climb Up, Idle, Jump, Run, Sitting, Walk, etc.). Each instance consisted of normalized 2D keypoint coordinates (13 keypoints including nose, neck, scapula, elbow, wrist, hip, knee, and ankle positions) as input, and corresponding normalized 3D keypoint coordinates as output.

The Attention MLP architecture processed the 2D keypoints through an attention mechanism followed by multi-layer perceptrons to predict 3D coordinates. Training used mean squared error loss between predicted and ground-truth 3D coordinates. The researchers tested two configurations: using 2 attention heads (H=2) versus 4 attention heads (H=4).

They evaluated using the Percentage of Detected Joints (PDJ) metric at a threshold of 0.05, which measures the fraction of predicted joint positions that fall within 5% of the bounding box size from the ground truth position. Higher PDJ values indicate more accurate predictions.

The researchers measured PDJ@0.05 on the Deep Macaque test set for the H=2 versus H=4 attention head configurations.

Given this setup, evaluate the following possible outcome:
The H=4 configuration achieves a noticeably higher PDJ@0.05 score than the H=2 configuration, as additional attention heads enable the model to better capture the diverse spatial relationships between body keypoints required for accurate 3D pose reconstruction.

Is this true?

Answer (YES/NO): YES